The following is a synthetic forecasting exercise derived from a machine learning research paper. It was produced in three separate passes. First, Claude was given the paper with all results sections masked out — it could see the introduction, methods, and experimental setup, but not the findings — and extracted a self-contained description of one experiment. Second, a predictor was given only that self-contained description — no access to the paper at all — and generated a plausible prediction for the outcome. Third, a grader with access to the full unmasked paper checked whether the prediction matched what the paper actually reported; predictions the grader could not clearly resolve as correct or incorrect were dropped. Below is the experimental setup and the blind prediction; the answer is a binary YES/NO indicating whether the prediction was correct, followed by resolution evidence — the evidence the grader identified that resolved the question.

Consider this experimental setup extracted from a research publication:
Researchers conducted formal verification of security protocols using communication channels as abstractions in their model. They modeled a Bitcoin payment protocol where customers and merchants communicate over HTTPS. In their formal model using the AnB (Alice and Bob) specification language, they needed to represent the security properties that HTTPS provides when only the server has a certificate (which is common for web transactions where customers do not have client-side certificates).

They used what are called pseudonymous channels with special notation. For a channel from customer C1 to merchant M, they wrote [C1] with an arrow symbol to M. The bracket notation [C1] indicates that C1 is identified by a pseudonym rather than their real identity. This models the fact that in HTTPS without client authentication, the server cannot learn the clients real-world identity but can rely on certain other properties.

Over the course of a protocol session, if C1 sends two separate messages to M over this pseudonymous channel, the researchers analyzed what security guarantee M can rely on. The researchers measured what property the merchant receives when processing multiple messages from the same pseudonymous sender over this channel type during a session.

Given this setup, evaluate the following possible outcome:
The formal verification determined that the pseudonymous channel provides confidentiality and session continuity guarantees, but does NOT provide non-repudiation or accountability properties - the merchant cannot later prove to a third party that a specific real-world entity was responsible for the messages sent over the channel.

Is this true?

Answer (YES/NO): NO